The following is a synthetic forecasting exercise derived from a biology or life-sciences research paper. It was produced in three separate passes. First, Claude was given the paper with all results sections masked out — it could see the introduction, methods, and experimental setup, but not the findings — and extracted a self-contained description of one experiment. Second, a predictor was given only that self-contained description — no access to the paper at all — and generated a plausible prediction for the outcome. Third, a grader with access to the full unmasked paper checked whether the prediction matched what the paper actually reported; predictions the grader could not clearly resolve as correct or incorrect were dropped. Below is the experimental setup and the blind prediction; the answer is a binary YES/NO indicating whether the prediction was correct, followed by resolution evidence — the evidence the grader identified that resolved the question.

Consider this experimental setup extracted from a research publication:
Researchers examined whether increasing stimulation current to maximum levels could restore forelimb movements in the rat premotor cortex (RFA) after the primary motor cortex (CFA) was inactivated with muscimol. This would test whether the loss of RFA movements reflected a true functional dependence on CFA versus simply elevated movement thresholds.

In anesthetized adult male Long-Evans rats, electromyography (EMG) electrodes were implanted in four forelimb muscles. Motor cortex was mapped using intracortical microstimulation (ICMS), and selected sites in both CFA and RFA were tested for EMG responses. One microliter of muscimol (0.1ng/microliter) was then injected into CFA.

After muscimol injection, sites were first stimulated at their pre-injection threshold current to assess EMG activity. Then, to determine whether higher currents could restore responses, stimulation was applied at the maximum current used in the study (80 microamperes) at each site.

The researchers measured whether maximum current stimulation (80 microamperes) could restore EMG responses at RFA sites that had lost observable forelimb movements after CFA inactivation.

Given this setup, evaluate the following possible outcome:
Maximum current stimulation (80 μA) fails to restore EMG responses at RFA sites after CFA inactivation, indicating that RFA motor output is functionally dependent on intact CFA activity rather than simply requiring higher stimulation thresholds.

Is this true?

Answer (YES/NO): YES